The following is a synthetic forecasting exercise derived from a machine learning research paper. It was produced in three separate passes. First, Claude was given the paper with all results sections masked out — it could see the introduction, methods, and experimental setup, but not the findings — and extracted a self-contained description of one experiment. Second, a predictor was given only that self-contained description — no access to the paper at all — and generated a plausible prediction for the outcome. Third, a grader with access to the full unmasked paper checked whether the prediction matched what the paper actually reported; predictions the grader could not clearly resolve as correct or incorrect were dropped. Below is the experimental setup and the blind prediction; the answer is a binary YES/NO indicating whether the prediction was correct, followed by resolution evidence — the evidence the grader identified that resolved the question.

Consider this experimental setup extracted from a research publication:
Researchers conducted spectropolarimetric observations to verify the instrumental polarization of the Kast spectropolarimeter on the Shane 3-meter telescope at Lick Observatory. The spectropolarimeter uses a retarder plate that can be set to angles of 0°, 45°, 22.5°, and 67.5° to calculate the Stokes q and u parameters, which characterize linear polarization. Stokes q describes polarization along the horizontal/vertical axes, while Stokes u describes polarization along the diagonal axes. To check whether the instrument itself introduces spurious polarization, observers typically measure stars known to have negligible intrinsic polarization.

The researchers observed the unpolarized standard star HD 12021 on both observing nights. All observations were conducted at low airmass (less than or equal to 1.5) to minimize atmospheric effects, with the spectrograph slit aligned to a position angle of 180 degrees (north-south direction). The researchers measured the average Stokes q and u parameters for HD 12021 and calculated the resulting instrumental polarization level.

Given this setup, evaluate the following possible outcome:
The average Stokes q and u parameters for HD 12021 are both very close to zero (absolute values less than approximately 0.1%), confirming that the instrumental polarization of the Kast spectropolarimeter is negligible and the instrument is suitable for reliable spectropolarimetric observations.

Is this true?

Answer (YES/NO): YES